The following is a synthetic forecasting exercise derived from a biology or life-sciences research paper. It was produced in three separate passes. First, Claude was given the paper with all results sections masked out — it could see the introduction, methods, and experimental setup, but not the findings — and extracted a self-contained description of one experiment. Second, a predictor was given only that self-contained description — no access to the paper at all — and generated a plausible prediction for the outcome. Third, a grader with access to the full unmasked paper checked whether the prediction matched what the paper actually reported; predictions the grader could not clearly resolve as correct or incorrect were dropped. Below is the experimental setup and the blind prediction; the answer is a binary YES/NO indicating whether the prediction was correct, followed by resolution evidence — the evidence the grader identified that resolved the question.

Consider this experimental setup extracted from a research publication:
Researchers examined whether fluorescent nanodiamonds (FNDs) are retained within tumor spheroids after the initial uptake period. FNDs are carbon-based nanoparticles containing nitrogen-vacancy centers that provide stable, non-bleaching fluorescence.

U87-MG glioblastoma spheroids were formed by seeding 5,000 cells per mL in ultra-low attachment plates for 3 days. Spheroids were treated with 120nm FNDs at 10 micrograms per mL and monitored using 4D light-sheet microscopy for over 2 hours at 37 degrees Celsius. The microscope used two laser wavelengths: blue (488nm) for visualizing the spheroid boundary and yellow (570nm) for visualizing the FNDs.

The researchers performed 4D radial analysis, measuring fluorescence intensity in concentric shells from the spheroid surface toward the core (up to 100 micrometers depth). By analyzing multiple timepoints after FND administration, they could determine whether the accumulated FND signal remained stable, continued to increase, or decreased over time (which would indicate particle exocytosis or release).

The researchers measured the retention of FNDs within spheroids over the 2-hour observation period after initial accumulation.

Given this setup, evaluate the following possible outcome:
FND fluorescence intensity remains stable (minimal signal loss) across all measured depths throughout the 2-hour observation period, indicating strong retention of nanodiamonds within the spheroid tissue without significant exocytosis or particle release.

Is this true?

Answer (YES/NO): YES